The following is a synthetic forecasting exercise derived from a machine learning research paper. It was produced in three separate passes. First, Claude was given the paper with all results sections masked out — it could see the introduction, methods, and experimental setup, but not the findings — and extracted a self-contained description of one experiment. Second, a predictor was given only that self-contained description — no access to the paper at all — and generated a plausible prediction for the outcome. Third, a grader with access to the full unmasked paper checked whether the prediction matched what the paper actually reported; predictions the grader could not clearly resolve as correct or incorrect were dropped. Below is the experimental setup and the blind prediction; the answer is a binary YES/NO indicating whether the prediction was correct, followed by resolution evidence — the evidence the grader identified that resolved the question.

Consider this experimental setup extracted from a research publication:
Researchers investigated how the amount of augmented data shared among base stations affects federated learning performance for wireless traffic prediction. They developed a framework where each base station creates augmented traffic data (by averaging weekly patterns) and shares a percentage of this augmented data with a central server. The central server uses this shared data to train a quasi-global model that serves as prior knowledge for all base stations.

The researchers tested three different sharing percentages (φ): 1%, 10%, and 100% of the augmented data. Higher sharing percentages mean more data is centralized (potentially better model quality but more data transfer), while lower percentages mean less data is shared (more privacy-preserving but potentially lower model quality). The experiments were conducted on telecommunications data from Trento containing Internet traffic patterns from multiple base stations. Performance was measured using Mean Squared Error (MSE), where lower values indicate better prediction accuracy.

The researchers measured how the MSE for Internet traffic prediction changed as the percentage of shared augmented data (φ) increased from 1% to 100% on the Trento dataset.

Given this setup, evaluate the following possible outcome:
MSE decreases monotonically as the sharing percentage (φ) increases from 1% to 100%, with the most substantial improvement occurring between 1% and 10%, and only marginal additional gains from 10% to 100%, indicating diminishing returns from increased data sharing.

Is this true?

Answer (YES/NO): NO